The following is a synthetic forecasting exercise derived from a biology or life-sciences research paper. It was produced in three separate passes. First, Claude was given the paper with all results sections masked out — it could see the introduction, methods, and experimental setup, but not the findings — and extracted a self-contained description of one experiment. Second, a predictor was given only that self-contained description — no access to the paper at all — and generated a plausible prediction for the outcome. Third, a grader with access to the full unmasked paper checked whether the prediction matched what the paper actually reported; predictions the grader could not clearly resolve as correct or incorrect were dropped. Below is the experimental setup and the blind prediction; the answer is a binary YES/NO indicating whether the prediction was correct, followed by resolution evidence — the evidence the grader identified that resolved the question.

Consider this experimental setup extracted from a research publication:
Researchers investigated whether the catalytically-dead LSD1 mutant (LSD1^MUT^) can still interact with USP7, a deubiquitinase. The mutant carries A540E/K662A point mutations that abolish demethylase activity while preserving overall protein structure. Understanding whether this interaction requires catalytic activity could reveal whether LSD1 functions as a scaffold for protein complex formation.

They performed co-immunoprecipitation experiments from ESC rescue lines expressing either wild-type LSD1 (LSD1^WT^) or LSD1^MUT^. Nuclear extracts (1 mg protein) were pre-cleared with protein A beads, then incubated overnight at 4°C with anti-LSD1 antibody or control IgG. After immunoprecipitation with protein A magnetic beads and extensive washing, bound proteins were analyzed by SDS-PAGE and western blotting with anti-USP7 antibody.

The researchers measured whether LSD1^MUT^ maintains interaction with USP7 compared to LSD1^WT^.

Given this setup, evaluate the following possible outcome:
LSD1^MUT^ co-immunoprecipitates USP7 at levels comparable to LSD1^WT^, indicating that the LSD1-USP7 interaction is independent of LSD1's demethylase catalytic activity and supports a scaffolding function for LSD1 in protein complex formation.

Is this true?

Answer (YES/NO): YES